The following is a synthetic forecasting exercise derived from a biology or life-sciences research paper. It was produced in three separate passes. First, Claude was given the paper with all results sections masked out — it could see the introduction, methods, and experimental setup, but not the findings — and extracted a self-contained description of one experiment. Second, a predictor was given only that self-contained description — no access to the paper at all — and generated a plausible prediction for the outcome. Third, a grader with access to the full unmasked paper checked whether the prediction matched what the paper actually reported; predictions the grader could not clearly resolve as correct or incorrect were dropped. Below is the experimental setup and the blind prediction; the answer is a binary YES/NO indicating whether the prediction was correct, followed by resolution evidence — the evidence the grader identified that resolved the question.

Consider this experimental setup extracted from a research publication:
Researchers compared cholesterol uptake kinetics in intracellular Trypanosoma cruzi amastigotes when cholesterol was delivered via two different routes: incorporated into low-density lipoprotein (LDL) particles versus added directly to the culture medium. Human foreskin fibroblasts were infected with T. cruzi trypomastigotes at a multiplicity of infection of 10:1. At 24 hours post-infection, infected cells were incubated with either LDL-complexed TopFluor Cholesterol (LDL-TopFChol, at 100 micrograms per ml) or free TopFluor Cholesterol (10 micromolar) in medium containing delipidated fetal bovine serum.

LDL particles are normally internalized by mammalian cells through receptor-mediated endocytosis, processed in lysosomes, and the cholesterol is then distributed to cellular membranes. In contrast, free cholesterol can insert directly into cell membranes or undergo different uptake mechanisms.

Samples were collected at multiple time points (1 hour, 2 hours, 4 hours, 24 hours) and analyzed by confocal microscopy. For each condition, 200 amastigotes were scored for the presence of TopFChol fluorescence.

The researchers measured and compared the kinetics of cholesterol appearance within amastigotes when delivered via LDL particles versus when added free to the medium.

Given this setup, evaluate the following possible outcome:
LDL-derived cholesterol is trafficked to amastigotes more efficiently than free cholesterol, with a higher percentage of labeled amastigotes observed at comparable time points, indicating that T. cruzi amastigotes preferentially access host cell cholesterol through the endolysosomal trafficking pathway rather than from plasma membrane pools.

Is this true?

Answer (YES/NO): NO